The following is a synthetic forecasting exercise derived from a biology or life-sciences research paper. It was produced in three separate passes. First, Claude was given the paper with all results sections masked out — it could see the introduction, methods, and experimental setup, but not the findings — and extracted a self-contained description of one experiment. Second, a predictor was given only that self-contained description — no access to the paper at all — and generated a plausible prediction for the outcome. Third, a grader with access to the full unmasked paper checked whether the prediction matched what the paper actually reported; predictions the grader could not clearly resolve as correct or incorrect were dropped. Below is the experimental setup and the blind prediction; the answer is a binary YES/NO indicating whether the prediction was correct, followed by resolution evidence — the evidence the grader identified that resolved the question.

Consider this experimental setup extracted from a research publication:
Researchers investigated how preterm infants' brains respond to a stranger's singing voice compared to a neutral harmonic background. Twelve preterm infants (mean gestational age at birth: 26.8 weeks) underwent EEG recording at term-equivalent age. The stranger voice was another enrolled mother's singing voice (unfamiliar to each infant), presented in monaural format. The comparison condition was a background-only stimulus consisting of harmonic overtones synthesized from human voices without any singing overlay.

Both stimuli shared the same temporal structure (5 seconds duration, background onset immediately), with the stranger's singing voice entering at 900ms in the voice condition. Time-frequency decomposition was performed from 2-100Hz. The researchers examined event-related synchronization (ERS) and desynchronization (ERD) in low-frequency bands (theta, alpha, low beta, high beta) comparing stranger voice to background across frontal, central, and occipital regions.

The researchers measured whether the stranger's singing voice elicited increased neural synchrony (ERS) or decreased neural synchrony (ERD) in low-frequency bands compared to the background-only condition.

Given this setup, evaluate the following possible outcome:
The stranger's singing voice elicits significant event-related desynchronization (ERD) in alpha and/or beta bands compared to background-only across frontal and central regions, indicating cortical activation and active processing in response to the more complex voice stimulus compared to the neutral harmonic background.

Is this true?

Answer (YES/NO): YES